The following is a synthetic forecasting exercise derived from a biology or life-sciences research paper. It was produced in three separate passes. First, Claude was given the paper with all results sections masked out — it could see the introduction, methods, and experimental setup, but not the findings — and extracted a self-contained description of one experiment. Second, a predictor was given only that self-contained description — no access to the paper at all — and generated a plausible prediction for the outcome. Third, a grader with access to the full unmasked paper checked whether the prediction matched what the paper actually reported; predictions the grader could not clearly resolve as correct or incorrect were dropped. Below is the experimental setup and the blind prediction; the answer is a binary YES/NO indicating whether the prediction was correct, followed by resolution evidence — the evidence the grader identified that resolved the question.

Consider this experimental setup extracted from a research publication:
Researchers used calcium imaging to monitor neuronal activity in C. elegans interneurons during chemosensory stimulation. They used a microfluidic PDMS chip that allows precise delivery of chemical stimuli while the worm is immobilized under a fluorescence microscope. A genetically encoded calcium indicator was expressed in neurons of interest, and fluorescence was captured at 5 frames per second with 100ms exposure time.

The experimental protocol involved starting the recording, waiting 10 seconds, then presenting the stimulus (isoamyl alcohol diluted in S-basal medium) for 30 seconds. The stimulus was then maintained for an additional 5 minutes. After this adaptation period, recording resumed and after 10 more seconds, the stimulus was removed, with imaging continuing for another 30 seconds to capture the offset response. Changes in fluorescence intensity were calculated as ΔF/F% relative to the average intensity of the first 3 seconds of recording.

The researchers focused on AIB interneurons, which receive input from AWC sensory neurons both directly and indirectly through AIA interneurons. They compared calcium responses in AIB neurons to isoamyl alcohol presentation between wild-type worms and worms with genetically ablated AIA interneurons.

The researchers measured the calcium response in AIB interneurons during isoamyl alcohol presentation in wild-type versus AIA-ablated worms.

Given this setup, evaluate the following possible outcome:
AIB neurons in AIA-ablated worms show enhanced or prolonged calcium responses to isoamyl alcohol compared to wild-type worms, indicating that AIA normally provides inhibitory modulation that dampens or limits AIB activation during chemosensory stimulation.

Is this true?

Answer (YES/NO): NO